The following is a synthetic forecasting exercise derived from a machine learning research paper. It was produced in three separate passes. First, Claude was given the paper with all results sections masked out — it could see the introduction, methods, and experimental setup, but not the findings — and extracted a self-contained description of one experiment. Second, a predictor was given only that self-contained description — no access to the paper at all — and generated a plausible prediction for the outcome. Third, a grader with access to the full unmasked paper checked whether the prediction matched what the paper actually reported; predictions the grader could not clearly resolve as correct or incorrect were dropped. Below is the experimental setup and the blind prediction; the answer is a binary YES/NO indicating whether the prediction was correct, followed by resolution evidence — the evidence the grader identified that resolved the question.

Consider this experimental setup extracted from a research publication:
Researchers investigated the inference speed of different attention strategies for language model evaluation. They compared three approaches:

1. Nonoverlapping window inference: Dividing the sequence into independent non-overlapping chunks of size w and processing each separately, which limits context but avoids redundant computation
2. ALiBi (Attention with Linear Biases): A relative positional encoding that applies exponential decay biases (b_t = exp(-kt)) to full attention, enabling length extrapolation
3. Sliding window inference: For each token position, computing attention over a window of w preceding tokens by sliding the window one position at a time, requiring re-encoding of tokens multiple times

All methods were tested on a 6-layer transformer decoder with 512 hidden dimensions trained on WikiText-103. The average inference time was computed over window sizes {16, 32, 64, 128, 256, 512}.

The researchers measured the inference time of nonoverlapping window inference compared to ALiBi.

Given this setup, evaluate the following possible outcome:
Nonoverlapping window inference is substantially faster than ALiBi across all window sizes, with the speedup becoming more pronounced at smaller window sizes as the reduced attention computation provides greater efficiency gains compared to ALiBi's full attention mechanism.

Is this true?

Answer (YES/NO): NO